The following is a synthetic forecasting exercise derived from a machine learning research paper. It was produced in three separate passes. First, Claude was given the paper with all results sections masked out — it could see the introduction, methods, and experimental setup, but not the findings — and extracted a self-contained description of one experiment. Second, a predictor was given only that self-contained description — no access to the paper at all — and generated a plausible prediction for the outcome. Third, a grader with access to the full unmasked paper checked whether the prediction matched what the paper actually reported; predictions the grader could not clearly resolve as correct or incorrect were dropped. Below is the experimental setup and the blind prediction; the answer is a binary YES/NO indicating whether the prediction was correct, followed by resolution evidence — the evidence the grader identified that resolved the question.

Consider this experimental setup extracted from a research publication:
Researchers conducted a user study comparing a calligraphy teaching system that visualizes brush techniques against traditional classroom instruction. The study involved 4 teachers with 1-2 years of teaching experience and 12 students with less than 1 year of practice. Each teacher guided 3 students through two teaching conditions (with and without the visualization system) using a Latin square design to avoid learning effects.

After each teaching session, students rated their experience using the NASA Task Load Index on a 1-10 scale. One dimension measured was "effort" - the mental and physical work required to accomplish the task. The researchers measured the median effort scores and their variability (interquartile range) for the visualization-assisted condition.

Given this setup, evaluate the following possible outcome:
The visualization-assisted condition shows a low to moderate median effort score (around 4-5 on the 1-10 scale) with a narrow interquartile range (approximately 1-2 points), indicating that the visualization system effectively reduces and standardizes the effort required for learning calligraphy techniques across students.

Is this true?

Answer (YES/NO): NO